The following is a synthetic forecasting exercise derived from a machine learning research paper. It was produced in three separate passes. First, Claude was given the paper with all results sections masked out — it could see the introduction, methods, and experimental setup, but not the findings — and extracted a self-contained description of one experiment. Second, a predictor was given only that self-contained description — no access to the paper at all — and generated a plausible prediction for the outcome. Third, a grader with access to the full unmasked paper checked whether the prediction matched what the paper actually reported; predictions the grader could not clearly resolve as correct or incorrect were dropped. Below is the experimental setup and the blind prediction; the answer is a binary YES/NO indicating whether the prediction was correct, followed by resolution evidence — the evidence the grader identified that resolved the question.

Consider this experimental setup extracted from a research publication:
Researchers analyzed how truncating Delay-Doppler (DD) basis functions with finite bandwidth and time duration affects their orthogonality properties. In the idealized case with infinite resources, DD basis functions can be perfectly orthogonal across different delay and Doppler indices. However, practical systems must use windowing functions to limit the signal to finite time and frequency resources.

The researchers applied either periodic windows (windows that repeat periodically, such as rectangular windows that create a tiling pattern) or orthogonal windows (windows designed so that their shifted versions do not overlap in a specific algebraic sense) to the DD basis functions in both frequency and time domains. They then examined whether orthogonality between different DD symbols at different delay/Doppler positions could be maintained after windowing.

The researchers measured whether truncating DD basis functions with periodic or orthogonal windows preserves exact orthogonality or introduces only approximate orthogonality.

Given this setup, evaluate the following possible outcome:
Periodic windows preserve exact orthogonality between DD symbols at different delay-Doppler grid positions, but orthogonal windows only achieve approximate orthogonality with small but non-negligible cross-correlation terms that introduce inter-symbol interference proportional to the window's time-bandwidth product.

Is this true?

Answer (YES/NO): NO